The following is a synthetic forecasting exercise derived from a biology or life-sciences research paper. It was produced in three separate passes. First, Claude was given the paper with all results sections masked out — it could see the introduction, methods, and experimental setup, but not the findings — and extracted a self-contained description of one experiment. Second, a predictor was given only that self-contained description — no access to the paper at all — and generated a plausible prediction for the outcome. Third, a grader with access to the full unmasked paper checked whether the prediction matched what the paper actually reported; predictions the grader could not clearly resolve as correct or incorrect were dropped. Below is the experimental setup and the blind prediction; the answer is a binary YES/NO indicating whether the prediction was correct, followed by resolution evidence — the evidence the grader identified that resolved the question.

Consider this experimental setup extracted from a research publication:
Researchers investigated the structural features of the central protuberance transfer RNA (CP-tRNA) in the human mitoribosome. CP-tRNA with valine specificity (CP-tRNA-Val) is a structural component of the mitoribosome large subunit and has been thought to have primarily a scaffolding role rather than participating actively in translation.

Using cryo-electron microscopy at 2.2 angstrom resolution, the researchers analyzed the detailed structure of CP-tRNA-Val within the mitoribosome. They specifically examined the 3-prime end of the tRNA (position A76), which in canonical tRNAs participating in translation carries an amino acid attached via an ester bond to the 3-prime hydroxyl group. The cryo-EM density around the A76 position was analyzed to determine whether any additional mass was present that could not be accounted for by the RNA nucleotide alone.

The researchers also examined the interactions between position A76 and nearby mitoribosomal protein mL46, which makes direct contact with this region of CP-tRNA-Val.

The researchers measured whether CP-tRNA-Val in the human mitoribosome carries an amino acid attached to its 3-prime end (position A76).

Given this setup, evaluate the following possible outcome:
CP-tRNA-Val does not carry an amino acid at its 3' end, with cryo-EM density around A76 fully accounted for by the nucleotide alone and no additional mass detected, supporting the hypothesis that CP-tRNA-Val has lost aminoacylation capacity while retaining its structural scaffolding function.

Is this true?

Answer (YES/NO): NO